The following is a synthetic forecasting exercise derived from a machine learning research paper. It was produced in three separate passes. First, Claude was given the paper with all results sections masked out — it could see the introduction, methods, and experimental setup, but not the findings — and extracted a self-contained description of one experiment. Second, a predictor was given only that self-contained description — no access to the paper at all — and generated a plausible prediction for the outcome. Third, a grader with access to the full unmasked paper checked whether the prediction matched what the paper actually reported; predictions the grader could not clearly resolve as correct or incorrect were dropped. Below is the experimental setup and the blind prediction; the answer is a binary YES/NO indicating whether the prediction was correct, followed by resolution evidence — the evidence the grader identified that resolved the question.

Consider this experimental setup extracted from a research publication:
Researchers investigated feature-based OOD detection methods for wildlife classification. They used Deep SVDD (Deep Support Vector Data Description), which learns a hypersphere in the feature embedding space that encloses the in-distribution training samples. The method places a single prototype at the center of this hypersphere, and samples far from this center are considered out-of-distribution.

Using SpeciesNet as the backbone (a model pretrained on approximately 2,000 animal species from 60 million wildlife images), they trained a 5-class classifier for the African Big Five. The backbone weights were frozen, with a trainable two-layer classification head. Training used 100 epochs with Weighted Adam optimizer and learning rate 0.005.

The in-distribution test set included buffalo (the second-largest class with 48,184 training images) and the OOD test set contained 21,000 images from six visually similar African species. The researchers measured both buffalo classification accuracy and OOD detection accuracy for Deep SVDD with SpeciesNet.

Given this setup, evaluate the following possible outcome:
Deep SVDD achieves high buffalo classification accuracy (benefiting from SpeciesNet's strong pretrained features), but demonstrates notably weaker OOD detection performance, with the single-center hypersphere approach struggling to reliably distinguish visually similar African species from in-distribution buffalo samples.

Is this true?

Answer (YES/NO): YES